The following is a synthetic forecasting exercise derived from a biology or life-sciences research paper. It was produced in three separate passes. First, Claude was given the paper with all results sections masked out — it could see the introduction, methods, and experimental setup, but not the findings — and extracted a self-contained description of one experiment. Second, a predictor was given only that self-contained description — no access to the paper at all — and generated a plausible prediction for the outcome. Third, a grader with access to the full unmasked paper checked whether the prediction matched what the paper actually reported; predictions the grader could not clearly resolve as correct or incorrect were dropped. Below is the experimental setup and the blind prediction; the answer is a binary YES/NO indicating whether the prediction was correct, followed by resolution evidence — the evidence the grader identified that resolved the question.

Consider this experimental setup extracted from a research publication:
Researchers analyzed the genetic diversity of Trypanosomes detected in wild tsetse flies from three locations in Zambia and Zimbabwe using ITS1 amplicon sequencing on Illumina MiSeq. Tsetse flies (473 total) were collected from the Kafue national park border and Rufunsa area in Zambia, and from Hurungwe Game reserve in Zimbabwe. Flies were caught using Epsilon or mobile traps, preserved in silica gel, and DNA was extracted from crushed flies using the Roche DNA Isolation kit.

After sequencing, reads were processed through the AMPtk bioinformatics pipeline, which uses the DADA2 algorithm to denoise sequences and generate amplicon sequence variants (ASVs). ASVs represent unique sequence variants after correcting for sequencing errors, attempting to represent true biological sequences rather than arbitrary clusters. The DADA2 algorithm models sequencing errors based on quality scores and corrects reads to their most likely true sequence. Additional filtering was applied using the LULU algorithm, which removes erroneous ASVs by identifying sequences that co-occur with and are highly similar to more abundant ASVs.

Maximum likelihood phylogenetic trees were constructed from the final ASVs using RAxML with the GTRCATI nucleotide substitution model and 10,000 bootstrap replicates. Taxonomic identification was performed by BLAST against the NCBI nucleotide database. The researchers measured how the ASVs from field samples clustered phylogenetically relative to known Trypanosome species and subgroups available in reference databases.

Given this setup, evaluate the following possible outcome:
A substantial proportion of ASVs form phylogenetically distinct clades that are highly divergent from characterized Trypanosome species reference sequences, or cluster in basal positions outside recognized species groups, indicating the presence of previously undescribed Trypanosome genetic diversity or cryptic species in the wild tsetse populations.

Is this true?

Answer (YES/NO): NO